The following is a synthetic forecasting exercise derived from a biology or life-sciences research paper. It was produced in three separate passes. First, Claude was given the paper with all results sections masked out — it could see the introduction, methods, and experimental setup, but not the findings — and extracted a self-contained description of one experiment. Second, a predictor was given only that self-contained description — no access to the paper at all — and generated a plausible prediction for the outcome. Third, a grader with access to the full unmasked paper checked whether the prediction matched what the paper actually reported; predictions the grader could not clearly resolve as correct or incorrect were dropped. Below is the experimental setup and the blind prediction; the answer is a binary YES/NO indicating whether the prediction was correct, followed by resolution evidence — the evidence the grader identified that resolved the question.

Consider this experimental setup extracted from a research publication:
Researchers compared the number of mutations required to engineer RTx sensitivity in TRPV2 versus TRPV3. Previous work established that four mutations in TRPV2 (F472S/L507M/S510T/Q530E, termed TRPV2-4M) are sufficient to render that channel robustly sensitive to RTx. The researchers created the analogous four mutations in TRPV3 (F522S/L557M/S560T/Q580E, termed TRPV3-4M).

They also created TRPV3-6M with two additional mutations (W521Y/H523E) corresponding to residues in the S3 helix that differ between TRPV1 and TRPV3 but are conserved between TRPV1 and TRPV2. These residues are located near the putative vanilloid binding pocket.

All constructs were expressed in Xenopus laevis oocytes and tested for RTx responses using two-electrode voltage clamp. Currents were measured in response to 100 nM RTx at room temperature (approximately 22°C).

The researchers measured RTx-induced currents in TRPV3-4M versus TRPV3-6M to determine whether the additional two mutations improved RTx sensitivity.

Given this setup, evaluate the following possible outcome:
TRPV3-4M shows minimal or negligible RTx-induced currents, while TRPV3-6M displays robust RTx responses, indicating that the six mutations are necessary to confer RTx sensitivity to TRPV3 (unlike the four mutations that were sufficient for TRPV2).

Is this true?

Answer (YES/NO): NO